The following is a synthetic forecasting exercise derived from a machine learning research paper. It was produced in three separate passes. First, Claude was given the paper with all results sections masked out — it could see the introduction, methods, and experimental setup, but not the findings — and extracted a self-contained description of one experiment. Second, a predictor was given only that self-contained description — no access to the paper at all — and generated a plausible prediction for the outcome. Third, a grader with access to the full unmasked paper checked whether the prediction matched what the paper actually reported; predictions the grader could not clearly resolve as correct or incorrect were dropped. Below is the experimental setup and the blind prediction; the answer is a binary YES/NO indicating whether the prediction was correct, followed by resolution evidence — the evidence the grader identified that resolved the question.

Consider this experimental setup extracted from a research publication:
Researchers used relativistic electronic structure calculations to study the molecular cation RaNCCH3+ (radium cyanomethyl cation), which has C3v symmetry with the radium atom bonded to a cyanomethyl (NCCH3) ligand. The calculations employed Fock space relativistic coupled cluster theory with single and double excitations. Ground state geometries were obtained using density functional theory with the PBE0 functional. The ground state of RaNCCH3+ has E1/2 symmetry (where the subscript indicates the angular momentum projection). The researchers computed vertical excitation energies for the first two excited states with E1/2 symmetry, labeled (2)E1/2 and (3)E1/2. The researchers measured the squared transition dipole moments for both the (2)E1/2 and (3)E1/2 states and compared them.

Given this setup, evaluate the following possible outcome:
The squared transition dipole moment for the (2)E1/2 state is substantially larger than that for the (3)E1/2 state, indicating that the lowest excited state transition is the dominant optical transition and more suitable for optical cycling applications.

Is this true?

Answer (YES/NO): NO